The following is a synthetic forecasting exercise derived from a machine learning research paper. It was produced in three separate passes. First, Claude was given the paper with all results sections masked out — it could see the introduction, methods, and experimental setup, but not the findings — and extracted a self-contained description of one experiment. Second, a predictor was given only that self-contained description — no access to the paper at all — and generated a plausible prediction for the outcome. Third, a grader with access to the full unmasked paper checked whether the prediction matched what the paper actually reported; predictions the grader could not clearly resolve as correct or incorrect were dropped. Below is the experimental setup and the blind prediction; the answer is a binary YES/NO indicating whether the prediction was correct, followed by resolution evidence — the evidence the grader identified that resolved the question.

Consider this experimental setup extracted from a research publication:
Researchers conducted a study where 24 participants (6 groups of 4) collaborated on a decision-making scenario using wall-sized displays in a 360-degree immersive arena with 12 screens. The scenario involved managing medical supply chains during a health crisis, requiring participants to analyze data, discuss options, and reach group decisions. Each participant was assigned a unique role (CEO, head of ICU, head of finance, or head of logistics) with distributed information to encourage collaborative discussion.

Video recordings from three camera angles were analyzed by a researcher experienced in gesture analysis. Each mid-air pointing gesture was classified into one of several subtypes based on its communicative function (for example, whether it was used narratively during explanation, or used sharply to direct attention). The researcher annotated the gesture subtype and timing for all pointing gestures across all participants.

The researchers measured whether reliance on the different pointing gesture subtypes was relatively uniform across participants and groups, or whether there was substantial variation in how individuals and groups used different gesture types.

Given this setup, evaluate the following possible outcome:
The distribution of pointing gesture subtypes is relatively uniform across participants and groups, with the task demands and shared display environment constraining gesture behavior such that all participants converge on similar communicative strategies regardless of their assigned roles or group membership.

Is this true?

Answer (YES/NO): NO